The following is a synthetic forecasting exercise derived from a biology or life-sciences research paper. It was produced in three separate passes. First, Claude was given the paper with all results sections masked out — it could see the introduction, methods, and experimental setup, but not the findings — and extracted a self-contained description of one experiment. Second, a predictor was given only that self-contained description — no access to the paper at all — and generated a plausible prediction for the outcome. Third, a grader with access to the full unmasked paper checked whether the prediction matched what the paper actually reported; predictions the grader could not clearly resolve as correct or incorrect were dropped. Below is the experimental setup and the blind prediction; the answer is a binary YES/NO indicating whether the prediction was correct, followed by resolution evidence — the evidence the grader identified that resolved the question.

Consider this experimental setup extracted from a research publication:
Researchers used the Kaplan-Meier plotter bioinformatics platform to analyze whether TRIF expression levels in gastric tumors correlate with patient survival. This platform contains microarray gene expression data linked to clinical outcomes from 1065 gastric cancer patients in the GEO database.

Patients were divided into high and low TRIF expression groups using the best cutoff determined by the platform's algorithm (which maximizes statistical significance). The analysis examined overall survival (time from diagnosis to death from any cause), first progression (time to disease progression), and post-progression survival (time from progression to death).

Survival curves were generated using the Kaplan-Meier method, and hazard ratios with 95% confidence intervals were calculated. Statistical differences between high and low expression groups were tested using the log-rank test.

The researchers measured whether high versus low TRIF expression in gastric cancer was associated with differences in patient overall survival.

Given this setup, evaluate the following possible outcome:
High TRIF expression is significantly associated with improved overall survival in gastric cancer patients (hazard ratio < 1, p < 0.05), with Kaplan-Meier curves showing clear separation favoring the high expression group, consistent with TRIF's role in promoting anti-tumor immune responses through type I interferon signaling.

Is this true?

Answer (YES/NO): NO